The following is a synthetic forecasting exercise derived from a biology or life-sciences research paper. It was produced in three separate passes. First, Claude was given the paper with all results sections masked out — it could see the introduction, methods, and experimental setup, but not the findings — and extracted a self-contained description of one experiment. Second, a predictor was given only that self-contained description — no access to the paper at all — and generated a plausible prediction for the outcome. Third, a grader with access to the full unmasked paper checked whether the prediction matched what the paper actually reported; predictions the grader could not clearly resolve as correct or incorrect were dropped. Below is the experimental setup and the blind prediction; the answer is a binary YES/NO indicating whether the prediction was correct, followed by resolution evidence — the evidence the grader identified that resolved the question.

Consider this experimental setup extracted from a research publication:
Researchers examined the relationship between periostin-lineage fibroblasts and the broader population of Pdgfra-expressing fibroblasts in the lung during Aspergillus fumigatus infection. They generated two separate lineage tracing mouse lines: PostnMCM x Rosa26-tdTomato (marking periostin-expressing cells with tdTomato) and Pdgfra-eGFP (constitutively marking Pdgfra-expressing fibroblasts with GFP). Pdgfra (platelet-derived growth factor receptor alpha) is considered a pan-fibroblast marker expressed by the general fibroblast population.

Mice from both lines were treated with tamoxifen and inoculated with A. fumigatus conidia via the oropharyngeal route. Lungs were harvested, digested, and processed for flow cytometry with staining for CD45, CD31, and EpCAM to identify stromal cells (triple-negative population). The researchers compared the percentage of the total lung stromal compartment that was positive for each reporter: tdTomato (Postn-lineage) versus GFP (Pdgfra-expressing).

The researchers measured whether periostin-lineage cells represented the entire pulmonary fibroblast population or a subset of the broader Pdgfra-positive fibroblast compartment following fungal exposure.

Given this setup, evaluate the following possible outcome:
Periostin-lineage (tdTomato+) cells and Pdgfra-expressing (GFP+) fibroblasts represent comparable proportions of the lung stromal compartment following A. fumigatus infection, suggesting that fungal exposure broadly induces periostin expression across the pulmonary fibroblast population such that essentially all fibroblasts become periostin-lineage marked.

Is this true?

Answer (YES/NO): NO